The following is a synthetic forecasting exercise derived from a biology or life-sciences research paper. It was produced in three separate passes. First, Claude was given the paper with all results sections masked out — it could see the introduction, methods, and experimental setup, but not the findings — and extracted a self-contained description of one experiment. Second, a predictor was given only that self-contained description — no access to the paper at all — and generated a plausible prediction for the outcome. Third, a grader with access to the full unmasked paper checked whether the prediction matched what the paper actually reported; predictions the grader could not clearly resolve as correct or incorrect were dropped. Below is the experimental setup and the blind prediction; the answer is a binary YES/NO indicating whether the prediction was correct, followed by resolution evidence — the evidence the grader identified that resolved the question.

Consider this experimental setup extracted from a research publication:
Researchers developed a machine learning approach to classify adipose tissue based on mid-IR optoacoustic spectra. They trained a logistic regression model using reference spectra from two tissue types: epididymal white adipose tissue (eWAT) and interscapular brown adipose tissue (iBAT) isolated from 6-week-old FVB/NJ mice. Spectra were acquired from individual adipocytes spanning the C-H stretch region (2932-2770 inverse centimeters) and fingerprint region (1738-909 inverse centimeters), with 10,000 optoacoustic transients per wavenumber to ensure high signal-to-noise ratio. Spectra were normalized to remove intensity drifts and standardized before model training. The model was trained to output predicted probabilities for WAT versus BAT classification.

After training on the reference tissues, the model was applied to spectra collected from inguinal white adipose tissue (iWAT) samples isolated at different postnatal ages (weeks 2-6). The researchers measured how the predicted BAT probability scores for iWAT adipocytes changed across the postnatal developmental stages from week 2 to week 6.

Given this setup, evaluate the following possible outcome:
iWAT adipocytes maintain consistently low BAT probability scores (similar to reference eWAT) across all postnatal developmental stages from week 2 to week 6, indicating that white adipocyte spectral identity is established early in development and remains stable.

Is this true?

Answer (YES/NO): NO